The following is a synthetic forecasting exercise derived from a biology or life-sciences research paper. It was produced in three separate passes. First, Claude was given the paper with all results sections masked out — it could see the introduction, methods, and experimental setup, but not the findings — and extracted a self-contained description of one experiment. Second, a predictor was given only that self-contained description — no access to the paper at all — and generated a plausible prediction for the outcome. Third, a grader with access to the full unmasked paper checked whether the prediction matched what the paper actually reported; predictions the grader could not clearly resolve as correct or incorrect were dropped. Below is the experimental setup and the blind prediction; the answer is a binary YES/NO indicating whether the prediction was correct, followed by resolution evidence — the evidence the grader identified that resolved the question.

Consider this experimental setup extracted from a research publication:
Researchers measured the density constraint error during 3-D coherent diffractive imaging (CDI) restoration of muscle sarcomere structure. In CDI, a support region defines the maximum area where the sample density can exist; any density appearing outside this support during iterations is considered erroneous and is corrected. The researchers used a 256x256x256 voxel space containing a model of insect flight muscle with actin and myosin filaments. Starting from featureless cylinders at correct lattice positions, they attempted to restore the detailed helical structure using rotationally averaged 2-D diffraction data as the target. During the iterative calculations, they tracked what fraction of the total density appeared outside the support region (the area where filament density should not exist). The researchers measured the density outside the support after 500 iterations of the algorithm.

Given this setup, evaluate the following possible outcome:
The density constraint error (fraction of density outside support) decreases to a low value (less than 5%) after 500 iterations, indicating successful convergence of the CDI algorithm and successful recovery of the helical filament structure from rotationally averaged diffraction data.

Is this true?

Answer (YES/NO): YES